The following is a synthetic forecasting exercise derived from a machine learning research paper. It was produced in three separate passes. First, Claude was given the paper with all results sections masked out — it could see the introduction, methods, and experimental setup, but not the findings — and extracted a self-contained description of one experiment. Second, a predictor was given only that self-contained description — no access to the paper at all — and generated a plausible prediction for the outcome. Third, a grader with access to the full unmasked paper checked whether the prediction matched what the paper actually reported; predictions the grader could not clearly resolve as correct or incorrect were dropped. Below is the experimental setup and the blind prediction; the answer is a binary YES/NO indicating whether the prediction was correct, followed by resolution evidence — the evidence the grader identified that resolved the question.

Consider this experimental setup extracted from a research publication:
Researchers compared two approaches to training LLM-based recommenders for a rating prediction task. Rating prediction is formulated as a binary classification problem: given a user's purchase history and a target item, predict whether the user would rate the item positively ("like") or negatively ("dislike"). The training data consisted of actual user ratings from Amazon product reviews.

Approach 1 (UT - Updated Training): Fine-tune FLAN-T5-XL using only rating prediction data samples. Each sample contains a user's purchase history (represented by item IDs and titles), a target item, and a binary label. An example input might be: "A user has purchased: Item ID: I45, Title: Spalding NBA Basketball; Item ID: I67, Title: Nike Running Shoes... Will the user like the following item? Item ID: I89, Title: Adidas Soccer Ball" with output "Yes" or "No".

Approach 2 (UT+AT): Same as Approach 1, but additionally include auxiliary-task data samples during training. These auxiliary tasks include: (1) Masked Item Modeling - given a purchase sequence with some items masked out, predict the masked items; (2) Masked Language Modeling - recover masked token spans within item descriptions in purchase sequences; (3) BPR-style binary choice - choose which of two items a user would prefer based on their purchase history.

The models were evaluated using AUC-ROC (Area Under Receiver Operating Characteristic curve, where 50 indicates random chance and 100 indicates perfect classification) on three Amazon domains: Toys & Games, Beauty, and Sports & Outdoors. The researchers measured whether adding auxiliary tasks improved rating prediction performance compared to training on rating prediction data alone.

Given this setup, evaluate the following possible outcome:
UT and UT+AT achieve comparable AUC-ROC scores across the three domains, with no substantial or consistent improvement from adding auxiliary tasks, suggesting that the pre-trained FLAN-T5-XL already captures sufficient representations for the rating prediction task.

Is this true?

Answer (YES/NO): YES